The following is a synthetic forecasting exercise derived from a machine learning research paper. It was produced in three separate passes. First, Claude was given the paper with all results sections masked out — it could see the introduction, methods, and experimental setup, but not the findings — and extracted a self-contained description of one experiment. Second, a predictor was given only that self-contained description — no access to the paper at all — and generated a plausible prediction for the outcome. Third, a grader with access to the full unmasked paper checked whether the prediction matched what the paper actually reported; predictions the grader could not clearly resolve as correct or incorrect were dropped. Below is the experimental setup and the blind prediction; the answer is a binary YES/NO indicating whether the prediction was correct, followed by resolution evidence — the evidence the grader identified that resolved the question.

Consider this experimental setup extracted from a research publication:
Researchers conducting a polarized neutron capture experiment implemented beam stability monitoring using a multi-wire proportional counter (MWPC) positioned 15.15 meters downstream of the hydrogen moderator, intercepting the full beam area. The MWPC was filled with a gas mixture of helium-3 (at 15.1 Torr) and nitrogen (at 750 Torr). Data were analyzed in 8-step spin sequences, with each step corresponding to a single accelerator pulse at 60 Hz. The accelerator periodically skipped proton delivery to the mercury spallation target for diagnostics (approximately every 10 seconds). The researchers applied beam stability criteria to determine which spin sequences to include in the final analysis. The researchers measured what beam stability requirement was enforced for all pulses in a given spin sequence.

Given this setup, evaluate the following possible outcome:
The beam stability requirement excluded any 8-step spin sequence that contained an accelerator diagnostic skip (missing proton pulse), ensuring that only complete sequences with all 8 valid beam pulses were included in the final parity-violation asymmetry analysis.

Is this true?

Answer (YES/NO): NO